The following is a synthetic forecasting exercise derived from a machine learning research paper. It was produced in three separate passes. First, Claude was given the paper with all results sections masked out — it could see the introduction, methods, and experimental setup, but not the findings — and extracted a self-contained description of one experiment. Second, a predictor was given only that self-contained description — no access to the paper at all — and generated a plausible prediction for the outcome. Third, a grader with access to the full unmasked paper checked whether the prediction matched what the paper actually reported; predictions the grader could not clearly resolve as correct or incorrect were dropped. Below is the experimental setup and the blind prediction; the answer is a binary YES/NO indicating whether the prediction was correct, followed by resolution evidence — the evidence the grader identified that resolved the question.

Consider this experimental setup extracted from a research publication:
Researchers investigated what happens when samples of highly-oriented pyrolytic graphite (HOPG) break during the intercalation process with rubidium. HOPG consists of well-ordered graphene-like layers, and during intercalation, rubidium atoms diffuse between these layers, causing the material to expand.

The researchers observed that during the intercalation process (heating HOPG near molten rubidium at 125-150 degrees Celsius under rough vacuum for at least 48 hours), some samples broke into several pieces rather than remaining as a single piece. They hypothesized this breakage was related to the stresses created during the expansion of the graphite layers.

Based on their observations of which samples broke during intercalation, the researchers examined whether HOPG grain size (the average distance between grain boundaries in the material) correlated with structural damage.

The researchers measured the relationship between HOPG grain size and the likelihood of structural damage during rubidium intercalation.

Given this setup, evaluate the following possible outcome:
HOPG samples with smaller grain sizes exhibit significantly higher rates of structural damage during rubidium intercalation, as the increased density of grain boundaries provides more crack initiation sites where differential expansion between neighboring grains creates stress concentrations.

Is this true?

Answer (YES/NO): YES